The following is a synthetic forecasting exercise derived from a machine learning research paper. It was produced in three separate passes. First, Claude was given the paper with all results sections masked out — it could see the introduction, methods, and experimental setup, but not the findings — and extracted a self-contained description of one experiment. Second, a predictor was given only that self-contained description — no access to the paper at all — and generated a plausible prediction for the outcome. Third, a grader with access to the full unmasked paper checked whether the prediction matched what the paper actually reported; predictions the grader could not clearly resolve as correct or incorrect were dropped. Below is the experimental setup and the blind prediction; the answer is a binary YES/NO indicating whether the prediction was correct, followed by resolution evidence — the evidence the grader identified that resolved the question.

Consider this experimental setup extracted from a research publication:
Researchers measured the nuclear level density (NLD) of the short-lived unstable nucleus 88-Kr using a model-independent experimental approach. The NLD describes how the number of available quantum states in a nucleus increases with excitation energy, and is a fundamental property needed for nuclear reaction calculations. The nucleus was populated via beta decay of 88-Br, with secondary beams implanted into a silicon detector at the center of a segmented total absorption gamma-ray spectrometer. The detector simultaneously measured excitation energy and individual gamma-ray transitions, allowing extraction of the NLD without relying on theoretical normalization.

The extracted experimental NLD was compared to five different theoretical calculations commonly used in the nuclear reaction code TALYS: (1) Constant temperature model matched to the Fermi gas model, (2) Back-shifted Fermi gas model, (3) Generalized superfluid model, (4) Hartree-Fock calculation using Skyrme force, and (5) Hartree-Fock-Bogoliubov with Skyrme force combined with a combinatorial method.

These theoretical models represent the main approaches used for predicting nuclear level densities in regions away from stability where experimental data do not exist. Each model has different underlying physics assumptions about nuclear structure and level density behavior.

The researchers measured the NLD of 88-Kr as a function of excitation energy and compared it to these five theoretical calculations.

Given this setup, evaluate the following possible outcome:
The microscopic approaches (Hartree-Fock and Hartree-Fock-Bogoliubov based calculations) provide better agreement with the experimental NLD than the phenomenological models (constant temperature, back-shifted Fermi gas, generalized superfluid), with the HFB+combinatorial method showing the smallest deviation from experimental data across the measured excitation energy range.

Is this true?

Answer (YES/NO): NO